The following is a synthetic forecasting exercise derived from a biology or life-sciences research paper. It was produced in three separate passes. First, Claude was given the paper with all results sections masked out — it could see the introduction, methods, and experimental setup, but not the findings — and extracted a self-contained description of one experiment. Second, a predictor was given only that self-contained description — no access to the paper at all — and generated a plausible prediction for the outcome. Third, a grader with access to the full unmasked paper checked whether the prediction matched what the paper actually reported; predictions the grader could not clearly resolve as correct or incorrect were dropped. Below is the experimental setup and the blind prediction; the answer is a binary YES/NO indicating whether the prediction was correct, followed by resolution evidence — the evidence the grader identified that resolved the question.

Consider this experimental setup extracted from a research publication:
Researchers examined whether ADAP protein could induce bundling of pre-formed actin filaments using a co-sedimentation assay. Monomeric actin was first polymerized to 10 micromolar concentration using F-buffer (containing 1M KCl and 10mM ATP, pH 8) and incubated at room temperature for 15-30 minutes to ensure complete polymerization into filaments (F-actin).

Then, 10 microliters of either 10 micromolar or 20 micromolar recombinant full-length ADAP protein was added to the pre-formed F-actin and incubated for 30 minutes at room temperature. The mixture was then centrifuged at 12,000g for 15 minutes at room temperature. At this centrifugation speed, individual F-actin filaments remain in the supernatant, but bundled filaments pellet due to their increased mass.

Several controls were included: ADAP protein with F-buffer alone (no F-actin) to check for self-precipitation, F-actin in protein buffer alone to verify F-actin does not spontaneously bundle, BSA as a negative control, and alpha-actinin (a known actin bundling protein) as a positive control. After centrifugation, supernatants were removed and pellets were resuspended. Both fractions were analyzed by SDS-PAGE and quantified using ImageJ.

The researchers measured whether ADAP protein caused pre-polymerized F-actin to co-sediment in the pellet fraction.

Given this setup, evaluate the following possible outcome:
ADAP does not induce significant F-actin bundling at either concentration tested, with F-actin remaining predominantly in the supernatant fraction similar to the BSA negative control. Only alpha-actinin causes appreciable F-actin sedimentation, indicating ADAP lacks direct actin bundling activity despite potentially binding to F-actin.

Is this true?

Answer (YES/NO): NO